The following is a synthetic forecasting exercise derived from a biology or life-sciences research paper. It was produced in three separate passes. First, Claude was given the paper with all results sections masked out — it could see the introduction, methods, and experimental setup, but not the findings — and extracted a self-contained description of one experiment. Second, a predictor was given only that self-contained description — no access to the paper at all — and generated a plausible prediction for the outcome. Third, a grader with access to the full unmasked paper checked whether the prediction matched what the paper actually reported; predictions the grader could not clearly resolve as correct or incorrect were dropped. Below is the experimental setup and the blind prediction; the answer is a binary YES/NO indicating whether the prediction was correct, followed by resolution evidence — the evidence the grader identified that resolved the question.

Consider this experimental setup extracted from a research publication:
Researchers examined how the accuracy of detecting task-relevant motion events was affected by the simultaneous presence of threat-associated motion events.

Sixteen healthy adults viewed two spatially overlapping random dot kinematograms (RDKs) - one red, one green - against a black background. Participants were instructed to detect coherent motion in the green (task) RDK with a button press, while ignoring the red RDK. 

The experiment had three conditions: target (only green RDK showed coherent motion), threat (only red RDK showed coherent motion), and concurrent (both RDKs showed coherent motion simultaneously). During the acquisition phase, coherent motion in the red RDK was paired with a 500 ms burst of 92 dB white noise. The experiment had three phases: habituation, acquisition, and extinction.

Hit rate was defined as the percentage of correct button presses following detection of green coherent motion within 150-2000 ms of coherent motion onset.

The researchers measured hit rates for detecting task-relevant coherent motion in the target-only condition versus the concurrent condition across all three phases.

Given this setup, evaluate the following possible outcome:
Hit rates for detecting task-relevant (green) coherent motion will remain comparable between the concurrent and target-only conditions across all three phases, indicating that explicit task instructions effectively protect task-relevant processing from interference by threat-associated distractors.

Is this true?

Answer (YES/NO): YES